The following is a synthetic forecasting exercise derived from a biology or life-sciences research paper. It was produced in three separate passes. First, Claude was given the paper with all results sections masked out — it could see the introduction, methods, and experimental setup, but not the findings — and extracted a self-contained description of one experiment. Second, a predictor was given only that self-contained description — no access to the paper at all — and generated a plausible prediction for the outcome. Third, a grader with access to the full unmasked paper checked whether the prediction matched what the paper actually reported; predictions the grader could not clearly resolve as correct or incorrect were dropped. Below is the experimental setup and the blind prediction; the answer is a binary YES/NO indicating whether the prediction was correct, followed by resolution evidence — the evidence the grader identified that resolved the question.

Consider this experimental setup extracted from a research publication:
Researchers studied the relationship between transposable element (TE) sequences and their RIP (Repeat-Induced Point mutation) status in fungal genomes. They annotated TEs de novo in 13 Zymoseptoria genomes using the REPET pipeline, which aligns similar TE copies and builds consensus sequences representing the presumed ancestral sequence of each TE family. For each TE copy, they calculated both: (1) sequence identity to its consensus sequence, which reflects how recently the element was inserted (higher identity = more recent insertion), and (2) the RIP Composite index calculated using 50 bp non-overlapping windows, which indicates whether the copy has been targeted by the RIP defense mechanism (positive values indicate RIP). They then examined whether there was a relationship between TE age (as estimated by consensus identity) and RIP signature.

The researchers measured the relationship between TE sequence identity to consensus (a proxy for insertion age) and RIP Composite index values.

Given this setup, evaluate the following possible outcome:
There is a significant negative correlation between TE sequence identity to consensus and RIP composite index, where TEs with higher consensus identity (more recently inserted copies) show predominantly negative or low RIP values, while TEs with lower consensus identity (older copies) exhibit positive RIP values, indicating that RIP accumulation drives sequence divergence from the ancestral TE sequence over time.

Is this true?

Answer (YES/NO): NO